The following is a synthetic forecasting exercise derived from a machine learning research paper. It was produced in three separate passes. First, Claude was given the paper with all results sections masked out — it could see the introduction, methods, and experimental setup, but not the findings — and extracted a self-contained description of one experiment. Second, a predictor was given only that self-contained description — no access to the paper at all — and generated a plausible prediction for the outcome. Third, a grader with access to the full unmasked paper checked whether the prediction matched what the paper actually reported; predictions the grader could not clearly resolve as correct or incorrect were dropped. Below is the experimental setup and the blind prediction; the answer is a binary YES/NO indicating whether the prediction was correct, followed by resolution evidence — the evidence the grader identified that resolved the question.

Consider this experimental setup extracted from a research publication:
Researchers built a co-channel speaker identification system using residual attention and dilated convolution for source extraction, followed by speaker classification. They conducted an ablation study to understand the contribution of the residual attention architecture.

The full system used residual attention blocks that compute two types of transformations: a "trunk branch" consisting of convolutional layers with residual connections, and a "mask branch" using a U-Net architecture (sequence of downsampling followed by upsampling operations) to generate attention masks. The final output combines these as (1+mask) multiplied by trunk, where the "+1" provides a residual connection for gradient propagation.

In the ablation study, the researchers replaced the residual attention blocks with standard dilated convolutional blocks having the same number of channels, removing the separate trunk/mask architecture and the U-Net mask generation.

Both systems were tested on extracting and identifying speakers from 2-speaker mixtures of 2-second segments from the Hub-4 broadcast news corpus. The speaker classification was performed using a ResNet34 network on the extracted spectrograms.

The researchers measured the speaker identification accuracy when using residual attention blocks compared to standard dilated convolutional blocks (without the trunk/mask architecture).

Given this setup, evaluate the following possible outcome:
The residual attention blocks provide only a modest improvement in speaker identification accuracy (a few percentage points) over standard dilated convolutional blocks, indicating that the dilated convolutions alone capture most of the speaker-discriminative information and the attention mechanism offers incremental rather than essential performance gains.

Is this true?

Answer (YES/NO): NO